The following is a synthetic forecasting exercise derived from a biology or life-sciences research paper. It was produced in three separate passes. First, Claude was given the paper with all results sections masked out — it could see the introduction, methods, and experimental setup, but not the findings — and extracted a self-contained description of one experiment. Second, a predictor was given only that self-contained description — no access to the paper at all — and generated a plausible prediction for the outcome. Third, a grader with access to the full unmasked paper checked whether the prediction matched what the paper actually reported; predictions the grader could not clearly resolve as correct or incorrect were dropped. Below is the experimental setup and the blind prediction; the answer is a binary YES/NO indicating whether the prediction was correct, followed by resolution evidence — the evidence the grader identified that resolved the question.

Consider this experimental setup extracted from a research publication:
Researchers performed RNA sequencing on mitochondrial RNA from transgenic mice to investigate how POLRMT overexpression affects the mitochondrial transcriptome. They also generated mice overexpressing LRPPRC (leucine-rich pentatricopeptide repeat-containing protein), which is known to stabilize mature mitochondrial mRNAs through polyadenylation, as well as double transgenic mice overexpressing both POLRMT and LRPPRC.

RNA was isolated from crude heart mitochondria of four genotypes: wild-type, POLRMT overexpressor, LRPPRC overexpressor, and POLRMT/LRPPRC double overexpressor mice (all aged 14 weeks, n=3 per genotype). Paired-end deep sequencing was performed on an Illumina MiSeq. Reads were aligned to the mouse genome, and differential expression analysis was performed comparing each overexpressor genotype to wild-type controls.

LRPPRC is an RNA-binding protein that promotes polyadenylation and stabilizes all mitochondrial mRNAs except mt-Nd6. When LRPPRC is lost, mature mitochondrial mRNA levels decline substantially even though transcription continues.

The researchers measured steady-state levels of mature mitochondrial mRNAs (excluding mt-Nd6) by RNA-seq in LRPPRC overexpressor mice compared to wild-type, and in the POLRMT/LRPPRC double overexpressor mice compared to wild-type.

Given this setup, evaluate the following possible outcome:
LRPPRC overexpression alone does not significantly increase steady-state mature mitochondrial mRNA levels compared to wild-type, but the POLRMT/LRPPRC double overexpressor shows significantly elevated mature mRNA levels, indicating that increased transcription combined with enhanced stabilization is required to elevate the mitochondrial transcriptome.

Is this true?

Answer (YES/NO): NO